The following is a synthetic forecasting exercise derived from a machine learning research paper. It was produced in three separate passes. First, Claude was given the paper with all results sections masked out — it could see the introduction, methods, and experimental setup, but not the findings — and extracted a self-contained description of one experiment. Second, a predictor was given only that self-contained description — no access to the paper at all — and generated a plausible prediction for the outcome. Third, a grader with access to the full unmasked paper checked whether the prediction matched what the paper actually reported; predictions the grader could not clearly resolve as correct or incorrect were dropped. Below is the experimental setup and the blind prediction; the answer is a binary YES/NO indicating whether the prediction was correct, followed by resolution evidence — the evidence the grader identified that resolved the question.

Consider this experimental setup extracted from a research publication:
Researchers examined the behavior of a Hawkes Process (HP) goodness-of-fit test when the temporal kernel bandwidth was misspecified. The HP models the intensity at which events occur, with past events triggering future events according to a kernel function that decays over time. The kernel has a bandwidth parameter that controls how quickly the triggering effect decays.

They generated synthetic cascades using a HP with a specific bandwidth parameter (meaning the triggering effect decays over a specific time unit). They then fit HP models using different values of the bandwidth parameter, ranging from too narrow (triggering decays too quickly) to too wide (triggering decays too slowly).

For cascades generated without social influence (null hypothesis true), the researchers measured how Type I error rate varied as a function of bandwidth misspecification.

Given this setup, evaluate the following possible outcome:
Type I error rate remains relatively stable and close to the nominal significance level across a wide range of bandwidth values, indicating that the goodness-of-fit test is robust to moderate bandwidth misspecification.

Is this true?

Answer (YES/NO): NO